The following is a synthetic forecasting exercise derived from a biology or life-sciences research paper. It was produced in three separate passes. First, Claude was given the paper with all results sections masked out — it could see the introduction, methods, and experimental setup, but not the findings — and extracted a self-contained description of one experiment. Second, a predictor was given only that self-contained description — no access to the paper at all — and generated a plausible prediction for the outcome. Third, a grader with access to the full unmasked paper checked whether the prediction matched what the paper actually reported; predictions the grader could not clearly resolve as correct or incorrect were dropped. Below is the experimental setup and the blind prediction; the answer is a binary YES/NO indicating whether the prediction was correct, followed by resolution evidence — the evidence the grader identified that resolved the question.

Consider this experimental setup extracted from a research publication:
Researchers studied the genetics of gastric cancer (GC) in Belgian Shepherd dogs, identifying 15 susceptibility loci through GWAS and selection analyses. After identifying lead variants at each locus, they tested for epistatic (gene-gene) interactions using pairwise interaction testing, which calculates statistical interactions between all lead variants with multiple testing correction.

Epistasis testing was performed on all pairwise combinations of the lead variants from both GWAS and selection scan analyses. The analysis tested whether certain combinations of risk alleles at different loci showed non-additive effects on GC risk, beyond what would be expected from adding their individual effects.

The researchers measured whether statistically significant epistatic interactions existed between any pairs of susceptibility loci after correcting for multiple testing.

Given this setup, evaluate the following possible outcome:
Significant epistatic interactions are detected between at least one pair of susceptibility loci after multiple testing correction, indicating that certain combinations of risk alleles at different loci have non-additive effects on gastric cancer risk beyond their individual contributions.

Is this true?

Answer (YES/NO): NO